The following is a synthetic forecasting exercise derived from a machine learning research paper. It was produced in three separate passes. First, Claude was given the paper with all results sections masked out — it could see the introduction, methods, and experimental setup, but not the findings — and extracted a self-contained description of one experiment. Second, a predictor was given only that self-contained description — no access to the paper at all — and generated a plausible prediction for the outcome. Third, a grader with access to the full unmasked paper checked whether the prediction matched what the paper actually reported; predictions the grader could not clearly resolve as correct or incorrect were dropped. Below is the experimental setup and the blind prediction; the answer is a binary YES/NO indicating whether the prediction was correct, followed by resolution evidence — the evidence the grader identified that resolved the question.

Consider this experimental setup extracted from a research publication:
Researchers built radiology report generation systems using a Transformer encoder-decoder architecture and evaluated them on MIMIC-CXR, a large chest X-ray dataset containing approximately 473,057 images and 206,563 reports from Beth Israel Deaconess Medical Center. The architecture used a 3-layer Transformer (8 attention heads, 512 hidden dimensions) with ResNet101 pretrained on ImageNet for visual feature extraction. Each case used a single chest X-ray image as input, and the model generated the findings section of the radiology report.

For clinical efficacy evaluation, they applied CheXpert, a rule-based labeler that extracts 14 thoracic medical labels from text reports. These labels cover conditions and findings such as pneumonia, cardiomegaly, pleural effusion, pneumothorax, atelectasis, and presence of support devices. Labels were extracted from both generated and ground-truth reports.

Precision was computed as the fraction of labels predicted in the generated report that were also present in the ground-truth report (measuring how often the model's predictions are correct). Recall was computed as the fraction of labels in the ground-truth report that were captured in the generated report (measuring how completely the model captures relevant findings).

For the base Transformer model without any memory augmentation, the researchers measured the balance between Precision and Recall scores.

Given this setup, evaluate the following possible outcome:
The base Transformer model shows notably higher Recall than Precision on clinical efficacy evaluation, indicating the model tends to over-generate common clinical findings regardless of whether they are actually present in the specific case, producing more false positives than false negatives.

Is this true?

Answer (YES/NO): NO